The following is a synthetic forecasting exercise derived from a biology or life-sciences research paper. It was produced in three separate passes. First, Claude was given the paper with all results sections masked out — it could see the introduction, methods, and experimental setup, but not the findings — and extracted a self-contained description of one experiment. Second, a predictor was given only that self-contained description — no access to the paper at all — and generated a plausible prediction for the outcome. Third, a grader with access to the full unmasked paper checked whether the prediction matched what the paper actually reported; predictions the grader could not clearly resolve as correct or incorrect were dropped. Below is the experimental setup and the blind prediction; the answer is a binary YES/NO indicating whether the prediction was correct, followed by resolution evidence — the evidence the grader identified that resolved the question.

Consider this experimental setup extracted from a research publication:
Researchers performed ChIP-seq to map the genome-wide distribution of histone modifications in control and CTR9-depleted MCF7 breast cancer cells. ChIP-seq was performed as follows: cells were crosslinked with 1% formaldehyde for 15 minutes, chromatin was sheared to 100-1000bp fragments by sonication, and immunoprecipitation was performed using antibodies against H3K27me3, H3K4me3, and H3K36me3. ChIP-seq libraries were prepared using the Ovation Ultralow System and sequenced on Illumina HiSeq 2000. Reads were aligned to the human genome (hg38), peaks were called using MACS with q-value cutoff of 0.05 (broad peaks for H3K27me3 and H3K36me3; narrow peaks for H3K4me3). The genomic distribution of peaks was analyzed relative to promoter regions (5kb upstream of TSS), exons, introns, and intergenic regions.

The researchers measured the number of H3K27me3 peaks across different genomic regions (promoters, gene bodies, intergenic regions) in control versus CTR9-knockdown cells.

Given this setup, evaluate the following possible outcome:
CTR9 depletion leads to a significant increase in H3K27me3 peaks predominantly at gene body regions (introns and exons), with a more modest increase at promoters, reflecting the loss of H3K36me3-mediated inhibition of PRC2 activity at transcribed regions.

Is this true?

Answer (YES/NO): NO